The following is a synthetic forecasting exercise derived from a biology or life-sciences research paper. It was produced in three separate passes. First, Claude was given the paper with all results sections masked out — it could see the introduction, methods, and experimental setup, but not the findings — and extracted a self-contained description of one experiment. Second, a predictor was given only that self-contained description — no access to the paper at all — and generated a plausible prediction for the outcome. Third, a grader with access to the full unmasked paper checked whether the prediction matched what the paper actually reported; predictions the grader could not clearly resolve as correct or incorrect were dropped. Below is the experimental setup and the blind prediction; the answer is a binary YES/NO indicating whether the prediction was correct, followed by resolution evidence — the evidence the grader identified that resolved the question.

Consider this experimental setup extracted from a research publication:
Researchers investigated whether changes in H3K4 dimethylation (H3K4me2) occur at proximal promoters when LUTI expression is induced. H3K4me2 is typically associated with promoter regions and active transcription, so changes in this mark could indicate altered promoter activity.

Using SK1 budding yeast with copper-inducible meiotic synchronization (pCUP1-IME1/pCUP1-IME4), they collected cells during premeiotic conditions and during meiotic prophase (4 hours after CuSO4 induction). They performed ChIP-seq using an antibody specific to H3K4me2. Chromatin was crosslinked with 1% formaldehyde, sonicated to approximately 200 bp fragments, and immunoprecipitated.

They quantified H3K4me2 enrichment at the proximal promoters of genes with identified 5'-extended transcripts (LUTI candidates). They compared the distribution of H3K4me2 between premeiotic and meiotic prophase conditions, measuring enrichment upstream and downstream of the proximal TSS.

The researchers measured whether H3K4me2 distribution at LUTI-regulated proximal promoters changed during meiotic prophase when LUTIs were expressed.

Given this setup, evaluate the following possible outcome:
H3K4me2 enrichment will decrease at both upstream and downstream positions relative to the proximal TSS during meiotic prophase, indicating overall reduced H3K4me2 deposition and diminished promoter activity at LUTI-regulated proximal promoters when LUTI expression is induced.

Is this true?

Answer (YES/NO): NO